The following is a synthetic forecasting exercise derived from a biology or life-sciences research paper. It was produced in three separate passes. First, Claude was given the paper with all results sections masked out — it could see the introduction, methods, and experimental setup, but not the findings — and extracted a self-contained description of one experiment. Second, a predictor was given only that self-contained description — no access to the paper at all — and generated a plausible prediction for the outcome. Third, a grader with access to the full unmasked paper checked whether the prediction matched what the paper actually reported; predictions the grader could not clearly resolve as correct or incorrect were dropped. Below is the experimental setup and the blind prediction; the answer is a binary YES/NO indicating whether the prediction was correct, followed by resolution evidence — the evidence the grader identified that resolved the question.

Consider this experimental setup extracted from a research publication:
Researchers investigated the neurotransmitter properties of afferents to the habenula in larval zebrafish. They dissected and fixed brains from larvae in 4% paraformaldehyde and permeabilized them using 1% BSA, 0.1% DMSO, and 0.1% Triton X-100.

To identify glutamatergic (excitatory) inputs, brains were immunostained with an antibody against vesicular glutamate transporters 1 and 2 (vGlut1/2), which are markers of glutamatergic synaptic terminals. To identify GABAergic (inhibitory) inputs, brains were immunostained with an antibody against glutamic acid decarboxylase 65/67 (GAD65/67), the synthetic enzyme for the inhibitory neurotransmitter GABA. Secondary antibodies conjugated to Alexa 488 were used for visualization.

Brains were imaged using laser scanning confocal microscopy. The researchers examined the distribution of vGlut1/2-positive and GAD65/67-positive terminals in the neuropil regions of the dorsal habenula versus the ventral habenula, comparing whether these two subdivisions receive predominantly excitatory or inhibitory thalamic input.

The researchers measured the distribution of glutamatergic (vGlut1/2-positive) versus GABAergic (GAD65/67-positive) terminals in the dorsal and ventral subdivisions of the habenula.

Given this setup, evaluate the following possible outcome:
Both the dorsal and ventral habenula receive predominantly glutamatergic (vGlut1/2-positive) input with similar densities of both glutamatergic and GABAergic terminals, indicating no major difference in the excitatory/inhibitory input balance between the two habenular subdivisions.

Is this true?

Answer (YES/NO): NO